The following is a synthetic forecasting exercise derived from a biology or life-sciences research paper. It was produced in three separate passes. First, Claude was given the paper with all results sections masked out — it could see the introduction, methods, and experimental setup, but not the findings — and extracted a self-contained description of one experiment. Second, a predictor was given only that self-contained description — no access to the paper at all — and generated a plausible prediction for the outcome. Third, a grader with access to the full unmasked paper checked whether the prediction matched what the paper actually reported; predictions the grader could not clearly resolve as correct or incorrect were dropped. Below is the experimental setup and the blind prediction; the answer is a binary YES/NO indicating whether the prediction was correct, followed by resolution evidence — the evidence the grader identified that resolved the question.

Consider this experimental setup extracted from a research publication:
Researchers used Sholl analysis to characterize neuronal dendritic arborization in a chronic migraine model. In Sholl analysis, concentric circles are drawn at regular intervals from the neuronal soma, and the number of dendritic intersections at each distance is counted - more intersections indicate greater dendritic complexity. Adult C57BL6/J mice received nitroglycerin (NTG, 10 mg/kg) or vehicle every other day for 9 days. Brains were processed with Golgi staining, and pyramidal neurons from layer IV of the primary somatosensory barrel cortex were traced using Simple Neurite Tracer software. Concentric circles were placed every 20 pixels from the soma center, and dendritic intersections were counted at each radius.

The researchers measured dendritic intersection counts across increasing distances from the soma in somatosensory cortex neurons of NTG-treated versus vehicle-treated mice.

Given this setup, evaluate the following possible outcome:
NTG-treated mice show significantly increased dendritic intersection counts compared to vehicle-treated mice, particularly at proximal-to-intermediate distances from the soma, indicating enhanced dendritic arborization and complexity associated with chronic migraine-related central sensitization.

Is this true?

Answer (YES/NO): NO